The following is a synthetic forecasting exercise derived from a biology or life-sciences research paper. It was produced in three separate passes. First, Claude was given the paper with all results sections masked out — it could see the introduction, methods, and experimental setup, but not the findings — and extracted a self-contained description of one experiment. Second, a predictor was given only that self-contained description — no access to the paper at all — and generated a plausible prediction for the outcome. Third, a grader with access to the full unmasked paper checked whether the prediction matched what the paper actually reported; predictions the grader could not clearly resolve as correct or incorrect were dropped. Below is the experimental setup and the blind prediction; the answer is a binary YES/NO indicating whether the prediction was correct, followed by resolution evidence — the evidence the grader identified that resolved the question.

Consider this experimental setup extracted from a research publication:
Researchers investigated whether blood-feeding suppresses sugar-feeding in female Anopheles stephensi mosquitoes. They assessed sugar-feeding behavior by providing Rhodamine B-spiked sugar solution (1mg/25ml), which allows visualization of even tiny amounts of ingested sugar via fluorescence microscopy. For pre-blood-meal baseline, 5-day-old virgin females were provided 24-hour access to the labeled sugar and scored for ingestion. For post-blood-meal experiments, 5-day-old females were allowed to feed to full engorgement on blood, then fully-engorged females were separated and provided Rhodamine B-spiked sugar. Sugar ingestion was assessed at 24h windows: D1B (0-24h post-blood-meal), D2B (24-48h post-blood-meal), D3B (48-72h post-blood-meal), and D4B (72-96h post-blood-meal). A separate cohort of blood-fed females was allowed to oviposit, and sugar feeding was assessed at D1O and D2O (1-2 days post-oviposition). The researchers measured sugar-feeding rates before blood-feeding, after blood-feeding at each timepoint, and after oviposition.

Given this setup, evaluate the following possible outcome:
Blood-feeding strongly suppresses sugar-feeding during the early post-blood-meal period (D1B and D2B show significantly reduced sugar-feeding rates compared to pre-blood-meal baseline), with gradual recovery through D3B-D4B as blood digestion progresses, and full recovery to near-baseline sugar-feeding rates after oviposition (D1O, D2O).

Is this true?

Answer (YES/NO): NO